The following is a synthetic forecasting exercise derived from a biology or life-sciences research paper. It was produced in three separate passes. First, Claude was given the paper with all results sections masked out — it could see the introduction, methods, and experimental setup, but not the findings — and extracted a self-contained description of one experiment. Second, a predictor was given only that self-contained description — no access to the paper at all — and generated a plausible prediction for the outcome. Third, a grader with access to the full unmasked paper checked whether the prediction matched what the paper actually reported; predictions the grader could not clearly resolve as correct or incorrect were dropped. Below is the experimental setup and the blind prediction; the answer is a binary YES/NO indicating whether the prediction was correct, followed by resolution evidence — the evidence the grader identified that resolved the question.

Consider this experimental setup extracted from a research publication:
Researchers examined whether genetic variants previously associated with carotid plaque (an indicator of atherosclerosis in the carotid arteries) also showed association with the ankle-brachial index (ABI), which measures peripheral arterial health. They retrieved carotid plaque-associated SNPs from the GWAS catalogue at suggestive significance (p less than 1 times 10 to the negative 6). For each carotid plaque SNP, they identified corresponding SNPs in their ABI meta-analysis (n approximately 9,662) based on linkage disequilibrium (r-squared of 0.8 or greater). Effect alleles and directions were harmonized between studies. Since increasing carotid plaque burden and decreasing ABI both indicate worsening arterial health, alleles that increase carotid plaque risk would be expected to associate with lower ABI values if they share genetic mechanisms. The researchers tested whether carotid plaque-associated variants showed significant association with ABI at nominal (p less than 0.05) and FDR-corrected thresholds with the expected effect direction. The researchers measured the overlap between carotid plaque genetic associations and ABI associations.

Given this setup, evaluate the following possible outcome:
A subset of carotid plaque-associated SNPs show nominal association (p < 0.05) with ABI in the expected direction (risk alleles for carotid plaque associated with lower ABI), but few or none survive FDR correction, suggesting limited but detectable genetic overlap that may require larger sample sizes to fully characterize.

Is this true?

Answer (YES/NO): YES